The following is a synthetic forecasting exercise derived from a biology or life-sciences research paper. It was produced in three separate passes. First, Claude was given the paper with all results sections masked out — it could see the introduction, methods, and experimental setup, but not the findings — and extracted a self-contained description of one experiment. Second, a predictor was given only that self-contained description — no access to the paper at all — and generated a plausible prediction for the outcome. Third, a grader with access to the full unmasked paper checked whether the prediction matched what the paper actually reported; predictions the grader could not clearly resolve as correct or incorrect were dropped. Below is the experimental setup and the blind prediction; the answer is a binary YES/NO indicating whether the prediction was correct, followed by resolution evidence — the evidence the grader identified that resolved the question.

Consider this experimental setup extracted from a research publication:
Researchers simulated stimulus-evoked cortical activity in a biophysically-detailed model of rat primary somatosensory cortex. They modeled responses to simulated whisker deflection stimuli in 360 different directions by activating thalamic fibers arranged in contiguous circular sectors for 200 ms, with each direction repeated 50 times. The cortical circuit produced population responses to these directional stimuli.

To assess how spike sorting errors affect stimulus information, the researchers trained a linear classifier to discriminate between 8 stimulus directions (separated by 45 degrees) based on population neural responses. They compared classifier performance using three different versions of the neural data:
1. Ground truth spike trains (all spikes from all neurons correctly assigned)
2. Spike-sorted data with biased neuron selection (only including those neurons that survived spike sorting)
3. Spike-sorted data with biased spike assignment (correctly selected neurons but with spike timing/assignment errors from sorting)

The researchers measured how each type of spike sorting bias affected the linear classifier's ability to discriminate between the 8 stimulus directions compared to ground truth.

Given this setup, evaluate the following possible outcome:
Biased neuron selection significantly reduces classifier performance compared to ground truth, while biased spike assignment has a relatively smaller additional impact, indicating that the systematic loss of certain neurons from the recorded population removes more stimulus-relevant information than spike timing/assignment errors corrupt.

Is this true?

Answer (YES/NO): YES